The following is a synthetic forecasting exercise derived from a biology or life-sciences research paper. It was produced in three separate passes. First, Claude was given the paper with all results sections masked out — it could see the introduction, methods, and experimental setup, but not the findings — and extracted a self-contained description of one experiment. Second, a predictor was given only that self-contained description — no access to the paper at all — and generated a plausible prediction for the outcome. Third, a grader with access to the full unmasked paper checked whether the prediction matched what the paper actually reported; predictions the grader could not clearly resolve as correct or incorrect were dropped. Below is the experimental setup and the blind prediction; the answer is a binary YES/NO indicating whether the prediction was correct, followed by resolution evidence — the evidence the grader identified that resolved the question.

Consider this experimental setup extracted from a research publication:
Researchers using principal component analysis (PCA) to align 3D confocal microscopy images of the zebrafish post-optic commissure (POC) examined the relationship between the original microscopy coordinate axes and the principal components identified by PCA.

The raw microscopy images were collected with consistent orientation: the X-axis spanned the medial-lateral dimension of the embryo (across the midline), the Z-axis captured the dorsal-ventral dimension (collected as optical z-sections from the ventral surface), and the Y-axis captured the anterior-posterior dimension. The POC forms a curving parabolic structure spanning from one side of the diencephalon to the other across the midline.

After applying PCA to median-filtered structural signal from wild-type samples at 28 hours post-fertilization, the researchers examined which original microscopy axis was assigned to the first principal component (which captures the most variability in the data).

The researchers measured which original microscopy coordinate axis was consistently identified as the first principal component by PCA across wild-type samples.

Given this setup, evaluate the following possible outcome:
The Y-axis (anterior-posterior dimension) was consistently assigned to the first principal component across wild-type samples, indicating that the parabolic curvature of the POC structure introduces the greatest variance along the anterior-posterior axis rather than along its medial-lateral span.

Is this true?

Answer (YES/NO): NO